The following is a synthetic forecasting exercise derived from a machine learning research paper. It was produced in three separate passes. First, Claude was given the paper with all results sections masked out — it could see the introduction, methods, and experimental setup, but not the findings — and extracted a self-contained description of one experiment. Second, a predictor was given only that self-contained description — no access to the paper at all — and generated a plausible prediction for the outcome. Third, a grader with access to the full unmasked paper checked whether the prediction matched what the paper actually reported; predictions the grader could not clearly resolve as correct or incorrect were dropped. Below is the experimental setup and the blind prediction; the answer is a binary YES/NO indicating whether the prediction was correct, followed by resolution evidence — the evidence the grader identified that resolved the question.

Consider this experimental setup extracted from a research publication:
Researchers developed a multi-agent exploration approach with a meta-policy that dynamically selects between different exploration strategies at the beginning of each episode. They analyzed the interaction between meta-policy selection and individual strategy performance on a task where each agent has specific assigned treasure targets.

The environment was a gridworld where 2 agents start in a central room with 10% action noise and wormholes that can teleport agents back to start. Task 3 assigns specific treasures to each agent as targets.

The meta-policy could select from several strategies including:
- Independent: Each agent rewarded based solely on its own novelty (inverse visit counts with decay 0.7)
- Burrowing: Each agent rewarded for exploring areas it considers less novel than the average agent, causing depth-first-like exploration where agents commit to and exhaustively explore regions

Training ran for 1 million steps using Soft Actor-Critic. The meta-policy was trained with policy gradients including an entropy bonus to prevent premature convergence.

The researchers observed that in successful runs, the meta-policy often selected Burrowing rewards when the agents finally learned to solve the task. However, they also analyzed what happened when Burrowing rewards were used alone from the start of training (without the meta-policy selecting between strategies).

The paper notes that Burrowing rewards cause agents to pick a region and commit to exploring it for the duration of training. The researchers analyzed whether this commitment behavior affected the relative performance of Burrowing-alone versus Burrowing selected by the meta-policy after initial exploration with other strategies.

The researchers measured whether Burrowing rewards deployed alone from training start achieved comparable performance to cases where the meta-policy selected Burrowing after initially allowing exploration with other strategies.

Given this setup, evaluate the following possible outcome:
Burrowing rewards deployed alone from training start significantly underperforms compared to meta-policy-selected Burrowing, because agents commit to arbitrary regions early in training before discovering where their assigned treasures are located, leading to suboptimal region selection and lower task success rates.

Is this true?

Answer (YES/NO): YES